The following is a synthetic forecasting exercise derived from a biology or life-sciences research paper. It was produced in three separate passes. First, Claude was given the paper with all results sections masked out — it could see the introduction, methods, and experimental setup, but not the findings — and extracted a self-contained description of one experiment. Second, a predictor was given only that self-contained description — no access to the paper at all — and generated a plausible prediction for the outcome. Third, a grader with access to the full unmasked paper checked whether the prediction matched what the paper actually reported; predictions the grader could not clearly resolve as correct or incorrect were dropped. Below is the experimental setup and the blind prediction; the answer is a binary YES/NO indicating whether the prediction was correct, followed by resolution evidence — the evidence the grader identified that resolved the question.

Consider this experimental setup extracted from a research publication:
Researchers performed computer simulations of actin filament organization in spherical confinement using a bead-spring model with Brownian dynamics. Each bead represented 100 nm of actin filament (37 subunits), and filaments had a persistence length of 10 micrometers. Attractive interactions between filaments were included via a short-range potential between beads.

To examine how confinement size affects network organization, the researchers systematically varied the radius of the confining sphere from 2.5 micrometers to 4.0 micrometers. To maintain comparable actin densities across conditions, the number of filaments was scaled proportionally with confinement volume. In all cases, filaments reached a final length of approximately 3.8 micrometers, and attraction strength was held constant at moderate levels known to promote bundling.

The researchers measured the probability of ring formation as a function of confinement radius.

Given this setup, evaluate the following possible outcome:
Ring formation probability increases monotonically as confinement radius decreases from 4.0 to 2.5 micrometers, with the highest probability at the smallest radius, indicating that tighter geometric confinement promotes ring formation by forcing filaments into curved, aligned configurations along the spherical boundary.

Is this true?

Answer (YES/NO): NO